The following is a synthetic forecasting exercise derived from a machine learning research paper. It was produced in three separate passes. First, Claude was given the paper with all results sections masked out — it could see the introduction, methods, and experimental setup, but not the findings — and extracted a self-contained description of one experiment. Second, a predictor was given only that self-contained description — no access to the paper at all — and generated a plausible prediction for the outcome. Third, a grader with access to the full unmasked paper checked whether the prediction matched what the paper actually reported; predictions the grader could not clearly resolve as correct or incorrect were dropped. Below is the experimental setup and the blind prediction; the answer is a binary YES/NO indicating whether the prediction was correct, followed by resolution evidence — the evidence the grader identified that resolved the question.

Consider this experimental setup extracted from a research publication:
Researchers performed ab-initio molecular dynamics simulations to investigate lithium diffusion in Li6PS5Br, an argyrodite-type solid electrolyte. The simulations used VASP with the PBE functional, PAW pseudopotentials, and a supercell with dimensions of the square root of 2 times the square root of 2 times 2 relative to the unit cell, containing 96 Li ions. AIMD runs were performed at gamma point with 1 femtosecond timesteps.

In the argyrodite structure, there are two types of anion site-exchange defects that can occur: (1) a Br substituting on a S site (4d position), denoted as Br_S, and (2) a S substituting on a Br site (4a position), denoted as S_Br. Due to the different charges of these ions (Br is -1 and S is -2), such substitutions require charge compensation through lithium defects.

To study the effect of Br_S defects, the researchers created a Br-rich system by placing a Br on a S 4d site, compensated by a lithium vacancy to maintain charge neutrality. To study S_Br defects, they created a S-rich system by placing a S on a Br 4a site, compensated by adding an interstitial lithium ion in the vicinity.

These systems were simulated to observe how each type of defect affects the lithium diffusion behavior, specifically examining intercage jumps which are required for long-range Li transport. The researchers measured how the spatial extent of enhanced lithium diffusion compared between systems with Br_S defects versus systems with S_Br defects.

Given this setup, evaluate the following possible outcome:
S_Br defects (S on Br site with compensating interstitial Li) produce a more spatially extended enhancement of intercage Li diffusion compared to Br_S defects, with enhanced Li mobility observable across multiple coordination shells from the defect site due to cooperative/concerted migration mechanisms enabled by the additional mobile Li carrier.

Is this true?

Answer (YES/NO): NO